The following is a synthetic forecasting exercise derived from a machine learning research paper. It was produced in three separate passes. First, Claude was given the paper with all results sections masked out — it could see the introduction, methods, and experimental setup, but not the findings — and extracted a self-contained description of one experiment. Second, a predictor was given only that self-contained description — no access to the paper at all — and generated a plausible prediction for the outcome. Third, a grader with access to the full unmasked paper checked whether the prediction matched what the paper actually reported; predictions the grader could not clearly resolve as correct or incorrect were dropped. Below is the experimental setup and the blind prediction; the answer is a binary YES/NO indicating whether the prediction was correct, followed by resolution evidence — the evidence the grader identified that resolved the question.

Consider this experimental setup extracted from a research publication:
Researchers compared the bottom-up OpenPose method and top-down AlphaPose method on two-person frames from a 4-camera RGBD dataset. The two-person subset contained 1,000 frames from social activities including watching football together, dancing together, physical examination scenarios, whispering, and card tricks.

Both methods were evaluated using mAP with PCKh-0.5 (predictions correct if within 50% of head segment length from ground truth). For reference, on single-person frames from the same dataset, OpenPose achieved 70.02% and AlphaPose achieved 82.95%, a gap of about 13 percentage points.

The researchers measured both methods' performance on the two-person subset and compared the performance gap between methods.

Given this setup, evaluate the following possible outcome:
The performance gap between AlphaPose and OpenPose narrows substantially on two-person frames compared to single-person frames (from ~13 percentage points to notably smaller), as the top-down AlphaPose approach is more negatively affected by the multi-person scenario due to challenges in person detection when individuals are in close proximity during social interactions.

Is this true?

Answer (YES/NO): YES